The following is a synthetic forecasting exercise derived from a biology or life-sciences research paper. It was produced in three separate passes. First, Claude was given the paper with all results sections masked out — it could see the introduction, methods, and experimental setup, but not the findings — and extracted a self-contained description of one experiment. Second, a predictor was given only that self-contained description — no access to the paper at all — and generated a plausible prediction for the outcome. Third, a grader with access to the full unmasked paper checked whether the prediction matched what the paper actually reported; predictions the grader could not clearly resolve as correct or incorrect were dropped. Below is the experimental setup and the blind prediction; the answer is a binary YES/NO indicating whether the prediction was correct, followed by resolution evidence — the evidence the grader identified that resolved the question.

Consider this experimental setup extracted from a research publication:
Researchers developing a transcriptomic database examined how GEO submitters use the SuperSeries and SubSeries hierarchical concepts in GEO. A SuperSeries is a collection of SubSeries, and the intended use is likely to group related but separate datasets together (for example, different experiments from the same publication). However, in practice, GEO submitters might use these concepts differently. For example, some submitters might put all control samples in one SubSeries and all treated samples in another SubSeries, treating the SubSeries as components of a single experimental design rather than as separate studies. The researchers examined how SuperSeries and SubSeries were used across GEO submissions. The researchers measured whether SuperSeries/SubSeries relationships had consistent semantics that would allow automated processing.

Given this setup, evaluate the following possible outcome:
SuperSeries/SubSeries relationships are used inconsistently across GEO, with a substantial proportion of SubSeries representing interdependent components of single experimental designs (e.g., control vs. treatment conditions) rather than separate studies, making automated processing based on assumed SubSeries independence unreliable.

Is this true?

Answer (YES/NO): YES